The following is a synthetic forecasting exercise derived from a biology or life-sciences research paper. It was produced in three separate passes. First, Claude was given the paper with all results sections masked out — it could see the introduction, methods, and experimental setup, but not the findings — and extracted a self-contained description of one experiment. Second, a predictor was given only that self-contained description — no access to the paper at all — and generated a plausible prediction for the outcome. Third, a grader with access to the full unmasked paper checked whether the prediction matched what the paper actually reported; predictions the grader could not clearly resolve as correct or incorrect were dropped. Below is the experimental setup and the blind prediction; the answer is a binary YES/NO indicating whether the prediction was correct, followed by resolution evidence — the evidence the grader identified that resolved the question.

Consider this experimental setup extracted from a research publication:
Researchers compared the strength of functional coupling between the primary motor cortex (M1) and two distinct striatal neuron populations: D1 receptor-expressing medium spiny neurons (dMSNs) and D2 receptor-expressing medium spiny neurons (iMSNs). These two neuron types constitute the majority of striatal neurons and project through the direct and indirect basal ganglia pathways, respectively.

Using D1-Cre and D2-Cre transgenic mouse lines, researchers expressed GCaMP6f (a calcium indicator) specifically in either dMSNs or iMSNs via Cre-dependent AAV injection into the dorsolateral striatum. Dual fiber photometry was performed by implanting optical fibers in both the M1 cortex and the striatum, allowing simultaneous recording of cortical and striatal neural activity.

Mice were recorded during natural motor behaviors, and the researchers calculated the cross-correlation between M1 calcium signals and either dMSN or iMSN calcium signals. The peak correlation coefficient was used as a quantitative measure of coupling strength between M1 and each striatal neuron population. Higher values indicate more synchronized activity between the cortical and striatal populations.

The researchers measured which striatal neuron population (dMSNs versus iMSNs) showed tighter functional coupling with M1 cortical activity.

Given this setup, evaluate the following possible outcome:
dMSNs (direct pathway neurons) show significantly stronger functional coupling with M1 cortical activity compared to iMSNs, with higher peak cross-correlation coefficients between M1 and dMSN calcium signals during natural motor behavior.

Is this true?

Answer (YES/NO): NO